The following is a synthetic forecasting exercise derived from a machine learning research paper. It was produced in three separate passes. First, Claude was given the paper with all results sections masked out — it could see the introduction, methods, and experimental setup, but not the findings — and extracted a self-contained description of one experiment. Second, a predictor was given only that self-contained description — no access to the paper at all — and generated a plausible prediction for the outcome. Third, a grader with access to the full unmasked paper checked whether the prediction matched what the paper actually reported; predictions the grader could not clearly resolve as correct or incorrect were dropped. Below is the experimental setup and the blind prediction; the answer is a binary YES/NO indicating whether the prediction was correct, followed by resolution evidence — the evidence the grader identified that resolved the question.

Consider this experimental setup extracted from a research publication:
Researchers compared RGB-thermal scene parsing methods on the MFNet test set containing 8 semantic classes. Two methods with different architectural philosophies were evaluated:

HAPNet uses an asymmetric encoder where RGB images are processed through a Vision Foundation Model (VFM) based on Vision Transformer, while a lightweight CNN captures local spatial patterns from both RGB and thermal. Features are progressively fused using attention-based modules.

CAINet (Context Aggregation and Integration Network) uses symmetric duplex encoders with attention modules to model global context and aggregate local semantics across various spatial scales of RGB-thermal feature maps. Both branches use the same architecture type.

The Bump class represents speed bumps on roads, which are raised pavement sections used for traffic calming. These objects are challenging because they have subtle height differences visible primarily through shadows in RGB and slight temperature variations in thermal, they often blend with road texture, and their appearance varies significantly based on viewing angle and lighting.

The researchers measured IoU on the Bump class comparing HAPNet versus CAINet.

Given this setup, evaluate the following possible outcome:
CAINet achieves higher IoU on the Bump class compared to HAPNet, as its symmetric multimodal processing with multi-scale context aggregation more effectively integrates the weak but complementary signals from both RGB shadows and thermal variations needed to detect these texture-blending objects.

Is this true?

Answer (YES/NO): YES